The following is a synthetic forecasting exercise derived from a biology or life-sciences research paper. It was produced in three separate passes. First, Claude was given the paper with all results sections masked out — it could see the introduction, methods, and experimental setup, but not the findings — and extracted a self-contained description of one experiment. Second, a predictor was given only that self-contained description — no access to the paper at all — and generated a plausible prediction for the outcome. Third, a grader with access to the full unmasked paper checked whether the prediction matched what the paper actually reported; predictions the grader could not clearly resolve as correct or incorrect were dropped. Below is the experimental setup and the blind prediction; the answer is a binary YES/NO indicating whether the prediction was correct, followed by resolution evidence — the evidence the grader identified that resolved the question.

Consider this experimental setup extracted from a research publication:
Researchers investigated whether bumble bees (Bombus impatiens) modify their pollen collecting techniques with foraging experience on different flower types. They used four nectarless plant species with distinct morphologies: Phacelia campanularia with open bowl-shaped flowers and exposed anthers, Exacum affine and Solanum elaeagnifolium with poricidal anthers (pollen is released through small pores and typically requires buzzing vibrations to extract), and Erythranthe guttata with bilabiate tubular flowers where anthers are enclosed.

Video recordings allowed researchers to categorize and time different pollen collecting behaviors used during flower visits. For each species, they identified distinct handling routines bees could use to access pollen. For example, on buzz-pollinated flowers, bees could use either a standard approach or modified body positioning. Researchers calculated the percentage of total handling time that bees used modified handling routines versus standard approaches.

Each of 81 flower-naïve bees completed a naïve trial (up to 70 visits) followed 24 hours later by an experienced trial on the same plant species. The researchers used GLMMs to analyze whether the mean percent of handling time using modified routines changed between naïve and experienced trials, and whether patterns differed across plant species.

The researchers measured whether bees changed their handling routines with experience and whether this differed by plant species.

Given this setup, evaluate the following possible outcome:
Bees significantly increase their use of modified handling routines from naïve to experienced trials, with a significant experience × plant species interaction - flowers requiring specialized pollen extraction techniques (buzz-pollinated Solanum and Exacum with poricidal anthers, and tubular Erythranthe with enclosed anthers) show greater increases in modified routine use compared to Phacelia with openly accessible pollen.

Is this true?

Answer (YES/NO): NO